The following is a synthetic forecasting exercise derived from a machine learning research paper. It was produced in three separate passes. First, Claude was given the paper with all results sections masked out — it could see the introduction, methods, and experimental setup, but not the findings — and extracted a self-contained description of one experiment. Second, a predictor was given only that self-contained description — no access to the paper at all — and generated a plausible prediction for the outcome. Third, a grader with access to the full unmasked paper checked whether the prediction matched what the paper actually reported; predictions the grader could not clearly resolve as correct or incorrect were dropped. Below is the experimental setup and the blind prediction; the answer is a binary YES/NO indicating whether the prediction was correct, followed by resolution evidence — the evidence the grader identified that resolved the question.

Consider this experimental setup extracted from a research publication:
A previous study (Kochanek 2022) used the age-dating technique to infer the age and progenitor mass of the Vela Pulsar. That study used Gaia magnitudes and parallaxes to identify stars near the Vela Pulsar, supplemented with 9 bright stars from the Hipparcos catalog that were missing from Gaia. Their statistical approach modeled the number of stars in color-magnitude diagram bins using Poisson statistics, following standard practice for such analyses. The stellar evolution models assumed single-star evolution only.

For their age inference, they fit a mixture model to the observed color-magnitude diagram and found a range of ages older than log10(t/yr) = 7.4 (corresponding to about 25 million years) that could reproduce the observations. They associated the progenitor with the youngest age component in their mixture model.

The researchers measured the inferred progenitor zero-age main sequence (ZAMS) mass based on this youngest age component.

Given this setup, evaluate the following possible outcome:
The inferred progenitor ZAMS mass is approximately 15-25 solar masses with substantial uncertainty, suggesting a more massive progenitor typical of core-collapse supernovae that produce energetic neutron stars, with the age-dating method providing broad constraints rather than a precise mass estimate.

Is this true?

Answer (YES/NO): NO